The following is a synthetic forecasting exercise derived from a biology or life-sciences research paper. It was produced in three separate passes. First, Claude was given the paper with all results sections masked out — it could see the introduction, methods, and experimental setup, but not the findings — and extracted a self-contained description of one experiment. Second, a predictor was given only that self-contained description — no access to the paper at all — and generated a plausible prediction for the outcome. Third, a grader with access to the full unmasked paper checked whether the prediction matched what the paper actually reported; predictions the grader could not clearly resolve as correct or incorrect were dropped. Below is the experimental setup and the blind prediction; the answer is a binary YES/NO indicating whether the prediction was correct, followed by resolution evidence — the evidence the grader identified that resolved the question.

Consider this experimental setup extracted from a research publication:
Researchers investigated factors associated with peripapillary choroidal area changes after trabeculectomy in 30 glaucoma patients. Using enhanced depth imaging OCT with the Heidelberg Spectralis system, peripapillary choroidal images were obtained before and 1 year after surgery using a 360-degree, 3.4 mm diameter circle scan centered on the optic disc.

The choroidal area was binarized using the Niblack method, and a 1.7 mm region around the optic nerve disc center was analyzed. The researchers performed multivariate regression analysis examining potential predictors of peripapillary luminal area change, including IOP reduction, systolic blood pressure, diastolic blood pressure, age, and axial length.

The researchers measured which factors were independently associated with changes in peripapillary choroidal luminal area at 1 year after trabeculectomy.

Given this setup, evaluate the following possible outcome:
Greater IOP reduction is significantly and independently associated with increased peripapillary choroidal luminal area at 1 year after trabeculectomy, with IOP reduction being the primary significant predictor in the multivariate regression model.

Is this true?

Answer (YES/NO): NO